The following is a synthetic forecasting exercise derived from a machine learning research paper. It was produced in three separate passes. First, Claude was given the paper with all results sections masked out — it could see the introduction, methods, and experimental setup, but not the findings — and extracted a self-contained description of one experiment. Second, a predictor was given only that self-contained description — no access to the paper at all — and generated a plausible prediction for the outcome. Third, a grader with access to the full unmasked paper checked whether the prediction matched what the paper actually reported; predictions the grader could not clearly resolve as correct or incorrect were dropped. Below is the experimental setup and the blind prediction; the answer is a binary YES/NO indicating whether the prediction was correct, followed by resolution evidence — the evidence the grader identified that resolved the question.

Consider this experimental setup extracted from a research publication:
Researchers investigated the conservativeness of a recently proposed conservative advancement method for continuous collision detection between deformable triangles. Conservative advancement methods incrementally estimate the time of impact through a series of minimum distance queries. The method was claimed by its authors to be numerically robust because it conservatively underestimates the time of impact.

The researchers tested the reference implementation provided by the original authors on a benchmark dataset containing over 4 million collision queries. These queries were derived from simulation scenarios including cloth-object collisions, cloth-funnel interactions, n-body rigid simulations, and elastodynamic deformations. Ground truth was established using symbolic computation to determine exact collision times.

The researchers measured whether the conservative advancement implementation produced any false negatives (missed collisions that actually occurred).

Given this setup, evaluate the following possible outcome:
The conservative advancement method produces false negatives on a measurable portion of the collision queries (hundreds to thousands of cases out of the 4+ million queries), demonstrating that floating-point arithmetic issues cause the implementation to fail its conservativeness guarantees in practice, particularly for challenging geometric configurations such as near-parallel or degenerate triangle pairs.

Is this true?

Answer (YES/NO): NO